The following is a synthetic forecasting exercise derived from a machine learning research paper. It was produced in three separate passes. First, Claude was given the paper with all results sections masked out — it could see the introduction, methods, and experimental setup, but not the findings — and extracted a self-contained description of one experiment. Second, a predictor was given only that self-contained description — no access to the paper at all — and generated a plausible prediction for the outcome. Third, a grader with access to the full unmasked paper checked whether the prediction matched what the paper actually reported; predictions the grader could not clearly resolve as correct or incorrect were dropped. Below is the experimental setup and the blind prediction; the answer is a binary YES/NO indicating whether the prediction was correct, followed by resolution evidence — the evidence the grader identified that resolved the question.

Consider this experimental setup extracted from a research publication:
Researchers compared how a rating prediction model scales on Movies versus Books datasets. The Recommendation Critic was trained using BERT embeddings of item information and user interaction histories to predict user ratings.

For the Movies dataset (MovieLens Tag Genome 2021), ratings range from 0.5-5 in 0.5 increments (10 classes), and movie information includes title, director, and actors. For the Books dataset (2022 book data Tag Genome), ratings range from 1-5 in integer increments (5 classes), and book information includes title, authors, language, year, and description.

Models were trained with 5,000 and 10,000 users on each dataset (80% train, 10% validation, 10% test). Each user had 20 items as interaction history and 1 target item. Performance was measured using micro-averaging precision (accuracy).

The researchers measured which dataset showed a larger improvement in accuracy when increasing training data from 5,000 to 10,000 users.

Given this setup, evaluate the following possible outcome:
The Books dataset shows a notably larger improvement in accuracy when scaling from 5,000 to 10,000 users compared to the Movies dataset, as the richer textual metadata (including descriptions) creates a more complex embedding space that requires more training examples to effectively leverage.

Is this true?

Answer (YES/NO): NO